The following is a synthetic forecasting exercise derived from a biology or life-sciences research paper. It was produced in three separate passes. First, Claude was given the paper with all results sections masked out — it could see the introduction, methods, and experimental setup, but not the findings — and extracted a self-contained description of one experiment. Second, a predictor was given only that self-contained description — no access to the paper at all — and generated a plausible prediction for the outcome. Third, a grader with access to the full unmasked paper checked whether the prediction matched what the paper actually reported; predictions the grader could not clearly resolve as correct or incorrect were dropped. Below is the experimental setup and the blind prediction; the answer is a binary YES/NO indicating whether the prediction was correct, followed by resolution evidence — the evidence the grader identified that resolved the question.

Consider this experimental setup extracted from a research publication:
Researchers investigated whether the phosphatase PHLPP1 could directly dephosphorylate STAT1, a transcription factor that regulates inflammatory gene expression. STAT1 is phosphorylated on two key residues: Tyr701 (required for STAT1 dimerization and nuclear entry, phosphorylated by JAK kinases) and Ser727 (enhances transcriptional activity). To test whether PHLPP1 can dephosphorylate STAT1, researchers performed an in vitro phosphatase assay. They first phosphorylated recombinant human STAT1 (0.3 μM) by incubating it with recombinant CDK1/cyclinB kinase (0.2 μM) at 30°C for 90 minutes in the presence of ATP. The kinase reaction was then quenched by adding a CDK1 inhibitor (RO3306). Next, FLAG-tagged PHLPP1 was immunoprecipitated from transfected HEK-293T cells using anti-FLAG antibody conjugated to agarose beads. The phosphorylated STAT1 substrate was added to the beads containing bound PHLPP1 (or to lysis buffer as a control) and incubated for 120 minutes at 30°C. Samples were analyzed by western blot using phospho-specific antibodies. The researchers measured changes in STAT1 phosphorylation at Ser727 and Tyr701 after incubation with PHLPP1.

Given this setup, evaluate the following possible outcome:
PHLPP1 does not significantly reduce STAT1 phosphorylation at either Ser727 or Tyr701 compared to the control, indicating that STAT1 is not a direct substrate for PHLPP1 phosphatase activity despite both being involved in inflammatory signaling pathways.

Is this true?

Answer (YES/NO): NO